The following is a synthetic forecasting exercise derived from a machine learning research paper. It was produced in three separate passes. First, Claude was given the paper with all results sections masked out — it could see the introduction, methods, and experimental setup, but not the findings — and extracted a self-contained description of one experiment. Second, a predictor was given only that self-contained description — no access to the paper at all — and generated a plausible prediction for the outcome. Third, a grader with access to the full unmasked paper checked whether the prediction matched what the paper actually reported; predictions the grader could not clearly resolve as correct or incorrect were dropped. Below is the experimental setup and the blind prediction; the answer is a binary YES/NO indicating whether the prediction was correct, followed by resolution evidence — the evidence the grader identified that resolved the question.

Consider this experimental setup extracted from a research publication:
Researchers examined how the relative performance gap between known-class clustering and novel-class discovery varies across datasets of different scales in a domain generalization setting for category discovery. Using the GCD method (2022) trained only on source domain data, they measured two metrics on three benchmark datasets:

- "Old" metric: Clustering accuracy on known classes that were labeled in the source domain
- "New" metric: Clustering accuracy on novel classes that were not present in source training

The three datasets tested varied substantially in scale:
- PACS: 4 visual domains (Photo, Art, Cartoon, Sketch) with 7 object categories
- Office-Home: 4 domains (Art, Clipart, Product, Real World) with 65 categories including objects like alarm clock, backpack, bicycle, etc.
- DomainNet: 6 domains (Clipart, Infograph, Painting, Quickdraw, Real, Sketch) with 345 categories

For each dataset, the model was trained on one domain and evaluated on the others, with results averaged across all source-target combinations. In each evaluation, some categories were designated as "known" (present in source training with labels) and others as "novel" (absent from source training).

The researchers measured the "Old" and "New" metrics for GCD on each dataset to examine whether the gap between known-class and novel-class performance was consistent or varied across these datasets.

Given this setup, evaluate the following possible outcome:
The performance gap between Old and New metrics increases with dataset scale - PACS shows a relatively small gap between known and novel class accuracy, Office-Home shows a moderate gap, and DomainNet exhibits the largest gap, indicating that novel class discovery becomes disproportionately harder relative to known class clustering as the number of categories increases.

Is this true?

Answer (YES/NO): NO